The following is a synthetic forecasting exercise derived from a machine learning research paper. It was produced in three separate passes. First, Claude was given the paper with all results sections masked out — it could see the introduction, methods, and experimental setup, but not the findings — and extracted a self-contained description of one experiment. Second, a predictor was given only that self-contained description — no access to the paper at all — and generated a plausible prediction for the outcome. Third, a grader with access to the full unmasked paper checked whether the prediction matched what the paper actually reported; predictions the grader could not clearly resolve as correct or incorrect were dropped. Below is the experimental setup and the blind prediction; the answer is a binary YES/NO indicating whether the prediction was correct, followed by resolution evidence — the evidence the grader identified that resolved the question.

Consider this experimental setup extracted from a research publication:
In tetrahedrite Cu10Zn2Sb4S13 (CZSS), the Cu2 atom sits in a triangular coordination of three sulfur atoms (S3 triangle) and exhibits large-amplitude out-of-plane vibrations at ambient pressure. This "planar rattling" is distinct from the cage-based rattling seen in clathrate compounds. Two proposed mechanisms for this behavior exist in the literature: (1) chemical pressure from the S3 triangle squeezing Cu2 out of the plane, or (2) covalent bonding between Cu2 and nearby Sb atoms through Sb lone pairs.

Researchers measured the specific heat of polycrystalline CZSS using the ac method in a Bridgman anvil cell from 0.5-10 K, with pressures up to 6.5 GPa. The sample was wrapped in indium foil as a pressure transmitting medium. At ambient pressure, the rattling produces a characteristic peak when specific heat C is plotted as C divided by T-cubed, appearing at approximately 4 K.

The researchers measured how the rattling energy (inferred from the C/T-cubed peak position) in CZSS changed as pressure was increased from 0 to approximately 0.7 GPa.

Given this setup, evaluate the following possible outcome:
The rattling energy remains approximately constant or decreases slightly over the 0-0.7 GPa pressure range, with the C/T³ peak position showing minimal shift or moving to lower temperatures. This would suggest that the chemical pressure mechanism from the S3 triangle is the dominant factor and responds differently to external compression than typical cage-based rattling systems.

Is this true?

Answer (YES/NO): NO